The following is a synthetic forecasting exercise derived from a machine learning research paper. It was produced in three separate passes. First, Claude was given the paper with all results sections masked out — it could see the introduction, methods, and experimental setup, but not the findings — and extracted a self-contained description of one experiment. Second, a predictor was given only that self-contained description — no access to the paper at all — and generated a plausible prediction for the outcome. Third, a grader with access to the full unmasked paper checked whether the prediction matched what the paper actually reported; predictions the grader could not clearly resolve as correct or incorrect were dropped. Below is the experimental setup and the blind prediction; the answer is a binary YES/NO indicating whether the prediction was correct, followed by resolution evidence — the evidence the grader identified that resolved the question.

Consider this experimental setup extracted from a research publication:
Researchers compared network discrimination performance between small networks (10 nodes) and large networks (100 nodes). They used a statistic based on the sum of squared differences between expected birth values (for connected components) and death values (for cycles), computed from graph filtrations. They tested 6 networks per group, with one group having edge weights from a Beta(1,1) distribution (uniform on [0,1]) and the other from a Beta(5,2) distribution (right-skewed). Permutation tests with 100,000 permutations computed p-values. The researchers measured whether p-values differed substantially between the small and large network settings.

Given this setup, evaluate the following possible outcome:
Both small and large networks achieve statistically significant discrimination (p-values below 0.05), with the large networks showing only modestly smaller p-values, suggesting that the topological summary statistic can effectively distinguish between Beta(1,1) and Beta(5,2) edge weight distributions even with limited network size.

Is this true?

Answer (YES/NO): NO